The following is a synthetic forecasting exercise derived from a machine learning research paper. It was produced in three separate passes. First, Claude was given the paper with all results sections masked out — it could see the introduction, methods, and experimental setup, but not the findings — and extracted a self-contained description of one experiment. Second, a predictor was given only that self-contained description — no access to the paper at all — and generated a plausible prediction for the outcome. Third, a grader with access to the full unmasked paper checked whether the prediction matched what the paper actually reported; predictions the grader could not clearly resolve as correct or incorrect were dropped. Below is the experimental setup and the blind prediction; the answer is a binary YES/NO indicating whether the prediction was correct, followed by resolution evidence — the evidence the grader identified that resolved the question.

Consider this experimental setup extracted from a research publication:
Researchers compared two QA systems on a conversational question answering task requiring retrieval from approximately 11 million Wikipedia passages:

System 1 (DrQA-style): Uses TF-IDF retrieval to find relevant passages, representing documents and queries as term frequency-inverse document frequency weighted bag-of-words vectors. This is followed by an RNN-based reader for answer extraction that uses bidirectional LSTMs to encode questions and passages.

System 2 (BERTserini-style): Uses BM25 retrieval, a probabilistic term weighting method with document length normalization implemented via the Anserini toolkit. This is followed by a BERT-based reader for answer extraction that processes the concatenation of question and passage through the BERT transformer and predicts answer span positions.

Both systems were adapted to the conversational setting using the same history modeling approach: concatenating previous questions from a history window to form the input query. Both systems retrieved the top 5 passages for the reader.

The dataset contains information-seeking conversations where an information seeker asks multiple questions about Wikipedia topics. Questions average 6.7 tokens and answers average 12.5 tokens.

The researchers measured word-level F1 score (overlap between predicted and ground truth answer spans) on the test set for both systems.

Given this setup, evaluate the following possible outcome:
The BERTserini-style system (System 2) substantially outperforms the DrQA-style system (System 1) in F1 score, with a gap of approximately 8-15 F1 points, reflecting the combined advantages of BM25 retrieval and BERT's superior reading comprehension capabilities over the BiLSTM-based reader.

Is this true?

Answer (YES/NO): NO